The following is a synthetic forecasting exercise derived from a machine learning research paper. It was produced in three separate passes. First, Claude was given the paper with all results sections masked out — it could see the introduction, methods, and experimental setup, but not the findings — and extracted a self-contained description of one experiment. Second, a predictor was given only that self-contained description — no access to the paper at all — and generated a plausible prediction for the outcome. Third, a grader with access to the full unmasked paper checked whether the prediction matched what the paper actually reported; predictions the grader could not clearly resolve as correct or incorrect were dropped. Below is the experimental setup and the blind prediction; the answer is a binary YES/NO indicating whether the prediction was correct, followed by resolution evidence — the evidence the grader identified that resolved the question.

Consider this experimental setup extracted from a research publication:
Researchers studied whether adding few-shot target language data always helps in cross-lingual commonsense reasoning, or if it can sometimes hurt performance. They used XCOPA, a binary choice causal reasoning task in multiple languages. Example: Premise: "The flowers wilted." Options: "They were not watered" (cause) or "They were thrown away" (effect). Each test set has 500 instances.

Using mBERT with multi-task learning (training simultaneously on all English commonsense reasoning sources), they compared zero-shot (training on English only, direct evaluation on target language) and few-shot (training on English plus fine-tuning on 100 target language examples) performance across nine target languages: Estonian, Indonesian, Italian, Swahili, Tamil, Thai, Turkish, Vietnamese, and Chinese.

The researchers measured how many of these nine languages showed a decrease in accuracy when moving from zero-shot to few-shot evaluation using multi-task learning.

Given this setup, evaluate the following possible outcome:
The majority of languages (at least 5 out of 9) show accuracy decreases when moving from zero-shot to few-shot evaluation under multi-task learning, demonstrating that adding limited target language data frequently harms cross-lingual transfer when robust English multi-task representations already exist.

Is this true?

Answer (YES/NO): YES